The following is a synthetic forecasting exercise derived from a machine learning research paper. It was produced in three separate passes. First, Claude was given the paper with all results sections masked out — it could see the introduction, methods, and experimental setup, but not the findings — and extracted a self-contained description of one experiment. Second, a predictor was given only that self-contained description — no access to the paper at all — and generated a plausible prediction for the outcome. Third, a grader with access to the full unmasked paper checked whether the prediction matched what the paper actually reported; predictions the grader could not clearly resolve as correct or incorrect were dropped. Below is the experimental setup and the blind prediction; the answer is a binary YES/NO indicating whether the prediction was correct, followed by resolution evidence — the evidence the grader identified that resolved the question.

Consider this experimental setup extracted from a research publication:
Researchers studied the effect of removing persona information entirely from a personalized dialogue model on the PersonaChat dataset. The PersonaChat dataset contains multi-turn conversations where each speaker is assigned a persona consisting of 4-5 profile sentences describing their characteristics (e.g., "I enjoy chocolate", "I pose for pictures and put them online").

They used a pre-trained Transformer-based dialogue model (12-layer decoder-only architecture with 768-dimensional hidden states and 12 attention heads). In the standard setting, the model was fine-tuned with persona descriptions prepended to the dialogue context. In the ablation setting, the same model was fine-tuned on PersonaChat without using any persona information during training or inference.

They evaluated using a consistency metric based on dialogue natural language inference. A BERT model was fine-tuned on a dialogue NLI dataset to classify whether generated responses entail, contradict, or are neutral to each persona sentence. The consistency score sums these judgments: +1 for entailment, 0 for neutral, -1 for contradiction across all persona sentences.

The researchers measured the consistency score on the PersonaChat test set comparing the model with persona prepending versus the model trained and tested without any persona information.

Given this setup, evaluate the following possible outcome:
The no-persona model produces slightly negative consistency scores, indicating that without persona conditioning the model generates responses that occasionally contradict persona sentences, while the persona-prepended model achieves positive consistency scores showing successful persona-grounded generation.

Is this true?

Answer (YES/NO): NO